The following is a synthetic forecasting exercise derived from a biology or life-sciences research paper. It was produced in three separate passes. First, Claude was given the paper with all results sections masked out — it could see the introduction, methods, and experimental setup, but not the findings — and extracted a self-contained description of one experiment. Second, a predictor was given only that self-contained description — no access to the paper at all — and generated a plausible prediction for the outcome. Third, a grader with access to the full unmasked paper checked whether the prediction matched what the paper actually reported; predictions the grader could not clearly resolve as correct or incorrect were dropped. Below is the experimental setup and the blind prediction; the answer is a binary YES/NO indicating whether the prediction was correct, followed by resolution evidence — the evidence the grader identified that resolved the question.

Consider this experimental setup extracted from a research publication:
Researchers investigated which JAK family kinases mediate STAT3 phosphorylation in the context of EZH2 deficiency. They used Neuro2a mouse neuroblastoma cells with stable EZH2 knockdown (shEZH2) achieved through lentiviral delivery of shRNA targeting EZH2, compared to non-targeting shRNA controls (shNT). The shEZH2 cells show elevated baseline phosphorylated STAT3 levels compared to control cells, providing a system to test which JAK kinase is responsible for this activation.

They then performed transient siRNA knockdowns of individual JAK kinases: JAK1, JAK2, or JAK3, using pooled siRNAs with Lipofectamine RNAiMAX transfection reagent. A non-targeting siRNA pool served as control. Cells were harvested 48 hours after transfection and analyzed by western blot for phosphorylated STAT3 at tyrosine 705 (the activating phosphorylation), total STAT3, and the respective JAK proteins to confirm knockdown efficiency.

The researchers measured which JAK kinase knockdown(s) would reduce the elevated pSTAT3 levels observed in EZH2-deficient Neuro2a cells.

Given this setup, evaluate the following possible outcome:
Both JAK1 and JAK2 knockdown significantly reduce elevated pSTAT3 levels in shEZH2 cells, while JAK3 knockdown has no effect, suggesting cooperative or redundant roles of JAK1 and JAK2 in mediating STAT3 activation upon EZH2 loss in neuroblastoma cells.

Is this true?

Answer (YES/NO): NO